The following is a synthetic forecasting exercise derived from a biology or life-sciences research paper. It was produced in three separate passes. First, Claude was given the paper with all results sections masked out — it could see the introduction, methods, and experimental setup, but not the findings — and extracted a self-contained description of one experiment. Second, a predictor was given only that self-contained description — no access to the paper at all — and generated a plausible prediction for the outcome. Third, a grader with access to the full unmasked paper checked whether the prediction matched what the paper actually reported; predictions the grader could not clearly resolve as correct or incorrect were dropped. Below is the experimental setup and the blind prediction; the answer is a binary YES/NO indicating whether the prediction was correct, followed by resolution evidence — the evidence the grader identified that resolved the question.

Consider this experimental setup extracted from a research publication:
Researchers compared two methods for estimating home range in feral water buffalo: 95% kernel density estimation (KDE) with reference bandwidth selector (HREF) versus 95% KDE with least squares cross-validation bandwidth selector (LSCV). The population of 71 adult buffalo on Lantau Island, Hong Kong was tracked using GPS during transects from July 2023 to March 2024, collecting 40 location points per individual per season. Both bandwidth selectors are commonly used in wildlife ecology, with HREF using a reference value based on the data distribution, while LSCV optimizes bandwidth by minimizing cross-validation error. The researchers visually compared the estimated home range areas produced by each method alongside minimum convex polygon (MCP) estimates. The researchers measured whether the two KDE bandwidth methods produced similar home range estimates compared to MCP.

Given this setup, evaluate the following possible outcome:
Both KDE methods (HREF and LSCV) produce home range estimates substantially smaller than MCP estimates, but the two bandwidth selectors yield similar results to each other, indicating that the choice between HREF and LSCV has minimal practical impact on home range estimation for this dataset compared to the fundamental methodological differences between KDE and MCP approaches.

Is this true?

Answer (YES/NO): NO